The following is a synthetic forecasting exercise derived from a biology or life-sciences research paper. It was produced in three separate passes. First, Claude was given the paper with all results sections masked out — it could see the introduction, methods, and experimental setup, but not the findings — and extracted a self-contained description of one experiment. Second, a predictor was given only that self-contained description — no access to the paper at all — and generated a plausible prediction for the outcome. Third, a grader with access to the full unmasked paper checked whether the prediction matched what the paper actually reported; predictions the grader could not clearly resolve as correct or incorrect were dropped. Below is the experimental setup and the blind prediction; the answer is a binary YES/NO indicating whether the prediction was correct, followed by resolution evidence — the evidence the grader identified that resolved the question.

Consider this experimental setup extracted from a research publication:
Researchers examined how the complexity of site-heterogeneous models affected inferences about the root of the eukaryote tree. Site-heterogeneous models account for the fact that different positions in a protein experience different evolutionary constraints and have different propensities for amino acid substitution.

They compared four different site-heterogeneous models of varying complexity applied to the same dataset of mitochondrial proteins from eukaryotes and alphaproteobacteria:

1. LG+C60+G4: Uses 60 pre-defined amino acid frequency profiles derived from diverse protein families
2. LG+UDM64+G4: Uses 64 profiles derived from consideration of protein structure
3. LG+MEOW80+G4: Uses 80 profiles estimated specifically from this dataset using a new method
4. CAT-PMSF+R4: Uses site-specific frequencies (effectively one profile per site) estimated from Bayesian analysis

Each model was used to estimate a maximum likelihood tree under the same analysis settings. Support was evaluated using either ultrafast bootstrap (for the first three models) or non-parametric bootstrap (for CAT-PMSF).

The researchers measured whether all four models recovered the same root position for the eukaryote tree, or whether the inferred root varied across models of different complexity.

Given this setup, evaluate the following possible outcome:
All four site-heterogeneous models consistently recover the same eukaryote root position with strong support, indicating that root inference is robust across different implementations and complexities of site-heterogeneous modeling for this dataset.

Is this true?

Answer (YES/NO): YES